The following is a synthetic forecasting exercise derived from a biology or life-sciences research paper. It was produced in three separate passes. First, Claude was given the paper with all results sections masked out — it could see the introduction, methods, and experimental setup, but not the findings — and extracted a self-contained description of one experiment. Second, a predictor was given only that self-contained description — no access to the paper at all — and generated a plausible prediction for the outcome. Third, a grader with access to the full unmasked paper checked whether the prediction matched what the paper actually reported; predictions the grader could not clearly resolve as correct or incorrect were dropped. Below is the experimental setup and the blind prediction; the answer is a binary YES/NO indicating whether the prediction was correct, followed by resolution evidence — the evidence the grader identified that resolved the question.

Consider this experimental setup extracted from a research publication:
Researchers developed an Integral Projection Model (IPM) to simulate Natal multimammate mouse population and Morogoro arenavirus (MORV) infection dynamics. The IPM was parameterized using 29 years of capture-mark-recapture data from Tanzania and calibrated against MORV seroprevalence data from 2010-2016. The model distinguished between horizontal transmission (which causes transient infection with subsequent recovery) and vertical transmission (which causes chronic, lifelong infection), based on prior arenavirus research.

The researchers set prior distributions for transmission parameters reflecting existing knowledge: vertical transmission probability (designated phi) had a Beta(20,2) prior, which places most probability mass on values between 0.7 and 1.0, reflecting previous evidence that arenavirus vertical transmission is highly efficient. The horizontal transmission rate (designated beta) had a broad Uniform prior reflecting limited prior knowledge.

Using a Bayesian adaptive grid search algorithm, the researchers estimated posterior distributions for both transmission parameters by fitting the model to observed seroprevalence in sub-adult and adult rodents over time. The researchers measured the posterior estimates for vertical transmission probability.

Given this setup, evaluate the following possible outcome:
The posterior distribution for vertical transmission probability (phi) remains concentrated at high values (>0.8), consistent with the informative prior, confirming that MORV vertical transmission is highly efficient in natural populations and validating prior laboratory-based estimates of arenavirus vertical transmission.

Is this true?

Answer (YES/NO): NO